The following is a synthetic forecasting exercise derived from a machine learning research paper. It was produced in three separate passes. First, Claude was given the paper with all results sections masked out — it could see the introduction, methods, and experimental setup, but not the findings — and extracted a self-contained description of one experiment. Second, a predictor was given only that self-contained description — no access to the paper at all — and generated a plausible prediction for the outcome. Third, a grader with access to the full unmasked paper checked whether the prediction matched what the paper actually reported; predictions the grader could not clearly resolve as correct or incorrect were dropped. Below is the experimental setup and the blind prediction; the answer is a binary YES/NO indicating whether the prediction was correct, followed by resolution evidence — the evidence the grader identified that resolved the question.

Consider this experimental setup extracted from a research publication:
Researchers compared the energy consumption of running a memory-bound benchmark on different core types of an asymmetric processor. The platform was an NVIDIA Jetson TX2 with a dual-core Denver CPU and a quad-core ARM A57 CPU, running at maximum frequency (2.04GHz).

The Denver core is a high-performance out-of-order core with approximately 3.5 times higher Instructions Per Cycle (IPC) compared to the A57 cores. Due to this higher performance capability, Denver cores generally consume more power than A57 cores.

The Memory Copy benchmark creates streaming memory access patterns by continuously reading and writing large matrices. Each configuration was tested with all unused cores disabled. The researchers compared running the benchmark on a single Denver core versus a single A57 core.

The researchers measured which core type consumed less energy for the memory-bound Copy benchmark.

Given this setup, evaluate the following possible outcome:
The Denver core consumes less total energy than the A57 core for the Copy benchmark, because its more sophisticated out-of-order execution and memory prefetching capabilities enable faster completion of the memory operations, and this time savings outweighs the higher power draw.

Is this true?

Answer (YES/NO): NO